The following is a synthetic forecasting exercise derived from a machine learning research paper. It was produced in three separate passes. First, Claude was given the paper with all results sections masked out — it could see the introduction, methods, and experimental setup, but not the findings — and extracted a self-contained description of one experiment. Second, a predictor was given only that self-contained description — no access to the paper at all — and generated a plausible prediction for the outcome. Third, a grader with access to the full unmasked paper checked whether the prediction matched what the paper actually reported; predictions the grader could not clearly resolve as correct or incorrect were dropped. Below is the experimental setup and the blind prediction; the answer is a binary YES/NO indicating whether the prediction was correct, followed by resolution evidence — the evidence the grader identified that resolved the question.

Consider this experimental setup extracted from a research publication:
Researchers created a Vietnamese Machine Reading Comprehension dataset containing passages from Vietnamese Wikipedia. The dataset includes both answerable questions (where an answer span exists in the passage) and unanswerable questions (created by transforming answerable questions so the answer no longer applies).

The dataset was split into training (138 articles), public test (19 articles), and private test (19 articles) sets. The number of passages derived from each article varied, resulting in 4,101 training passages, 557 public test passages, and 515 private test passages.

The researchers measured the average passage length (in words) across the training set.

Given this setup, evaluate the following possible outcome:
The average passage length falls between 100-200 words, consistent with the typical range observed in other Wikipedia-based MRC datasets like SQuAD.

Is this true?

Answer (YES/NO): YES